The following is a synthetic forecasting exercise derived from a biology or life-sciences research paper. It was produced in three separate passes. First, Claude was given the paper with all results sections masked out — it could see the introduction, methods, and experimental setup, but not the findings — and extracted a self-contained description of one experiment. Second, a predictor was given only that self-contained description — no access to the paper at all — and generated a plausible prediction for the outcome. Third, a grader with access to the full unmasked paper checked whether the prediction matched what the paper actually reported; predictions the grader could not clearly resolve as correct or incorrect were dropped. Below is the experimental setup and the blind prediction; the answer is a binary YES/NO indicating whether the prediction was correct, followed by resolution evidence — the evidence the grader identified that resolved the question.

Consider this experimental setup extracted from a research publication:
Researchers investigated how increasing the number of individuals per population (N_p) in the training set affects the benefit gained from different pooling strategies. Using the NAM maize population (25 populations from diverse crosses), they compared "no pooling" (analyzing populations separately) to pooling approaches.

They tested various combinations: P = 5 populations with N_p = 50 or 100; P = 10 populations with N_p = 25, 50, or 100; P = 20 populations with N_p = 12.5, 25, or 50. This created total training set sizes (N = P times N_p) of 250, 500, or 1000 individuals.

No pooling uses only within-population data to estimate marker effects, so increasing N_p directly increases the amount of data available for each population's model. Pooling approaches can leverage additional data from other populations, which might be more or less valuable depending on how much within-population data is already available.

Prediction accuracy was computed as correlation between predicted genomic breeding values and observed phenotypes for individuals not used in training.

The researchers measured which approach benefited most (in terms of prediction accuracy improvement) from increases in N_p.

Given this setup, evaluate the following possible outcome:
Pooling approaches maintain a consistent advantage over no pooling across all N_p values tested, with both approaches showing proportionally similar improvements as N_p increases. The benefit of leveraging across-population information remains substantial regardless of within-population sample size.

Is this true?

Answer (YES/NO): NO